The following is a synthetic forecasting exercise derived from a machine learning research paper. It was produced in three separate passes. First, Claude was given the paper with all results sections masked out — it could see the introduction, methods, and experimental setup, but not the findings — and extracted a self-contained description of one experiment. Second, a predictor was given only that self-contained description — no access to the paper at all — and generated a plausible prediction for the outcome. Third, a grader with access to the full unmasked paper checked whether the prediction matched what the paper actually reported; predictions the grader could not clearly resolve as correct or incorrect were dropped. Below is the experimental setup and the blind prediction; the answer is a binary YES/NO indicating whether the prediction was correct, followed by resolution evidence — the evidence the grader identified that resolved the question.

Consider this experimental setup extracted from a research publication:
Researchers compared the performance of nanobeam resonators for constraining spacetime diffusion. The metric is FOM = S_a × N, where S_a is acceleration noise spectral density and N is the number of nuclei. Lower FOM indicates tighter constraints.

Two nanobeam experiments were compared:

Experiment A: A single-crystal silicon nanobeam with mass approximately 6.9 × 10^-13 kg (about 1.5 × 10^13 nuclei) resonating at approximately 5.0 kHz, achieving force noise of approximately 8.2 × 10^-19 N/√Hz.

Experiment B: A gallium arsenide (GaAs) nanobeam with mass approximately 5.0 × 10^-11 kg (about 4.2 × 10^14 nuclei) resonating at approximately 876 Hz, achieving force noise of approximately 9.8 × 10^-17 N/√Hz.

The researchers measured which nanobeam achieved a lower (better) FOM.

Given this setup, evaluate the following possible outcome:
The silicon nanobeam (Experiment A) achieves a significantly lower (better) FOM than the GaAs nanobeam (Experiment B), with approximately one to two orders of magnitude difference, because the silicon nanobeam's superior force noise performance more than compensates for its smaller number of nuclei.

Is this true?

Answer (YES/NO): YES